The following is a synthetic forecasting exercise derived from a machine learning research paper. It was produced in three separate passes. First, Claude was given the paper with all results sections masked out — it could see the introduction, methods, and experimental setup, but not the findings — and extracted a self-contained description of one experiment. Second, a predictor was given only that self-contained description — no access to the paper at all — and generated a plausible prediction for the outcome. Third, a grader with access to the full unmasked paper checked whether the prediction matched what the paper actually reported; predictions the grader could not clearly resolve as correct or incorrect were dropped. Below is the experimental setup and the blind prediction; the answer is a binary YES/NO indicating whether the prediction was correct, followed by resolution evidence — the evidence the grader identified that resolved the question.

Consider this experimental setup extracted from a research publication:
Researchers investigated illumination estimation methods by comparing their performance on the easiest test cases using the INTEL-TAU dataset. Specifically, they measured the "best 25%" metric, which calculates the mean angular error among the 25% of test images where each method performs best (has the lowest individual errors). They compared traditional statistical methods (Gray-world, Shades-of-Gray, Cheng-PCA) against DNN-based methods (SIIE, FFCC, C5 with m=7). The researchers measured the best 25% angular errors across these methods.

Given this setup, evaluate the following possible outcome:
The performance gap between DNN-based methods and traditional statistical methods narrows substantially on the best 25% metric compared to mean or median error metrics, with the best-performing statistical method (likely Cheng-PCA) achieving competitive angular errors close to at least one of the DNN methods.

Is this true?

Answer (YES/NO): YES